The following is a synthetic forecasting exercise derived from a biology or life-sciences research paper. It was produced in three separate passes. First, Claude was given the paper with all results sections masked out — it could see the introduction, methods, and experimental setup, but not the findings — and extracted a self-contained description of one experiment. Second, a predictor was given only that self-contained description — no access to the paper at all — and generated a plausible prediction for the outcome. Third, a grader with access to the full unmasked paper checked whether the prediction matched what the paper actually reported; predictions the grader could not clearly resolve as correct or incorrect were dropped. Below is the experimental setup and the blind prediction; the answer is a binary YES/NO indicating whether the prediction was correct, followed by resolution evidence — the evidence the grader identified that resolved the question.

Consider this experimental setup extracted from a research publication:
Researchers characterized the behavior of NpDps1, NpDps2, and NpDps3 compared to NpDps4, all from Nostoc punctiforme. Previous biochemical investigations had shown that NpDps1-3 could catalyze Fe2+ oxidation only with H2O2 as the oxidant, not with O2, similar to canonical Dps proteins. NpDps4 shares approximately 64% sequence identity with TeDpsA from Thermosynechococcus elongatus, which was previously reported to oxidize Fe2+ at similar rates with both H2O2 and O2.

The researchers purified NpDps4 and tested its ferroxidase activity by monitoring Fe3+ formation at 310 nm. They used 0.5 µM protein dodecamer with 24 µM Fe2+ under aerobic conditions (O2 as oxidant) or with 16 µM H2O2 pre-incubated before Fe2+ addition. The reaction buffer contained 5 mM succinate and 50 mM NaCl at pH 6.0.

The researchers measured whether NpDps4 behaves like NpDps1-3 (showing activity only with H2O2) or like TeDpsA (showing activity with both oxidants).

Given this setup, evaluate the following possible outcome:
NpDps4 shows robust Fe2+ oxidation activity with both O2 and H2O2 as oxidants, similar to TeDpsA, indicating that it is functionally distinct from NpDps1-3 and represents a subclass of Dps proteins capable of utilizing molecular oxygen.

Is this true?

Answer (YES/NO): NO